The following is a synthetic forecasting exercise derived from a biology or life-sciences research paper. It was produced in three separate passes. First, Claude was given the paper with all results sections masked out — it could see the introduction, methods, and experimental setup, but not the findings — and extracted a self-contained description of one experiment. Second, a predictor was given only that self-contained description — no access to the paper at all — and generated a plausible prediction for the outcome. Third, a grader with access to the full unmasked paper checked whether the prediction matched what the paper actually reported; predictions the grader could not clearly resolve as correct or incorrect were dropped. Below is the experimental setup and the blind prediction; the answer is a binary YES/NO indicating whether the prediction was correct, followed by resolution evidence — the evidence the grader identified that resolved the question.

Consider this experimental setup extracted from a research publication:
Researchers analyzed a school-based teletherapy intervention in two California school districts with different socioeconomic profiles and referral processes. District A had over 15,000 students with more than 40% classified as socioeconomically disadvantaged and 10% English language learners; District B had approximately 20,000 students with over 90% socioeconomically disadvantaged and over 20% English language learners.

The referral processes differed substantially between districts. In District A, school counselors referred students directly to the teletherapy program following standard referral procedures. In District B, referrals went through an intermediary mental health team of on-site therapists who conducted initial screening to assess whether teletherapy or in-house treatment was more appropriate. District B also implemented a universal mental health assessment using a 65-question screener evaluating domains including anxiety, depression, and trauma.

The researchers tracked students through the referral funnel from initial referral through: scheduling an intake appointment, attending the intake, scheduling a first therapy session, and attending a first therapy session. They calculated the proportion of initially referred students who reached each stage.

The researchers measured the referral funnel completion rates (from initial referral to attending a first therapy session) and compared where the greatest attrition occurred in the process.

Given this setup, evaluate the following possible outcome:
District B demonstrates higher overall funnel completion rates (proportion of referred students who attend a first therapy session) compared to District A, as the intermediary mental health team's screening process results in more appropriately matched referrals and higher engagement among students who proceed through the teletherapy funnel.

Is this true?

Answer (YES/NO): NO